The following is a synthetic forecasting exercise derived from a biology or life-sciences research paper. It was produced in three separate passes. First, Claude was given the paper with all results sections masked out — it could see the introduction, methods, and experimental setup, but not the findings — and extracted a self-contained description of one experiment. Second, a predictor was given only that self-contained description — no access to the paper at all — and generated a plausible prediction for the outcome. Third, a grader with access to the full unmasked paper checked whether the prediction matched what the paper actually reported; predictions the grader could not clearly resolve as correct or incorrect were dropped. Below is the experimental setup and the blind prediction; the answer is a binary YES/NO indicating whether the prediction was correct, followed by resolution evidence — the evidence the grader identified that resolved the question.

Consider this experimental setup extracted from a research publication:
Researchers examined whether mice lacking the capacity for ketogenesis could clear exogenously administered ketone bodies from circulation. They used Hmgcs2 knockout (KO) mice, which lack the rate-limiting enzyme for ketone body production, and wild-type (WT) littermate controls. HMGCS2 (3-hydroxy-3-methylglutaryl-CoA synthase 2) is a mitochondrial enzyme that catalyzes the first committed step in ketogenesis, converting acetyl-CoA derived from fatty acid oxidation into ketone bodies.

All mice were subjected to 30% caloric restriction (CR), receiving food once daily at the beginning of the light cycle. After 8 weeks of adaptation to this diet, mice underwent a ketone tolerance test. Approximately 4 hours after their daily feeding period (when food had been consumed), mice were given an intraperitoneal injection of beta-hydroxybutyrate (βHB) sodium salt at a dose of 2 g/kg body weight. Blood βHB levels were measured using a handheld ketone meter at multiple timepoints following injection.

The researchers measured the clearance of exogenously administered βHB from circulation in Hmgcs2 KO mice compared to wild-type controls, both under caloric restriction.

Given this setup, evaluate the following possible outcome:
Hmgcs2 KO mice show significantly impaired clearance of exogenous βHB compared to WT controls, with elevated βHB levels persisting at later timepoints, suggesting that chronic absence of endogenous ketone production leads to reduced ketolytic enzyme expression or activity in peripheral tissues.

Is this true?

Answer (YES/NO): NO